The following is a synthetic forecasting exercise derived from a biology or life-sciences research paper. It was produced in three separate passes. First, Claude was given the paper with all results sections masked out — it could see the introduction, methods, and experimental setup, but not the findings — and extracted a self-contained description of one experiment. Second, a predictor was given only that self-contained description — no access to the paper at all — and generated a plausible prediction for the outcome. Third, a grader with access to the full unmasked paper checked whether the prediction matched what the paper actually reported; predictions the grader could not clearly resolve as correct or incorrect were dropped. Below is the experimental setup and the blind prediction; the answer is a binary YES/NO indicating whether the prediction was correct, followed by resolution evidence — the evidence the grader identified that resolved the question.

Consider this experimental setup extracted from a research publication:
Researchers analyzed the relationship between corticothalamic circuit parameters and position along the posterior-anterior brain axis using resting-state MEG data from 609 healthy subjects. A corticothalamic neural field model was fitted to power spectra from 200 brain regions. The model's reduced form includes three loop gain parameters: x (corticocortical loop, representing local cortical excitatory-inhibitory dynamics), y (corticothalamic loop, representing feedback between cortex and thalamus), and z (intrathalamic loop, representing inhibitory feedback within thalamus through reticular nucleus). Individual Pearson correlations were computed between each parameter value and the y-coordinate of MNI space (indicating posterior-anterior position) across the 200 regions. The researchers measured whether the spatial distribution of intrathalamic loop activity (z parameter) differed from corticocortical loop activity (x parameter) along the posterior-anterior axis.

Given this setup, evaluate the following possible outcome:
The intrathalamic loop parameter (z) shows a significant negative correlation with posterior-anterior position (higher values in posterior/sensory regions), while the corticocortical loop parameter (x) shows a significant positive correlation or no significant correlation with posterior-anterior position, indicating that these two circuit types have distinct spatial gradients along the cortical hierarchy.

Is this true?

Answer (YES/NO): YES